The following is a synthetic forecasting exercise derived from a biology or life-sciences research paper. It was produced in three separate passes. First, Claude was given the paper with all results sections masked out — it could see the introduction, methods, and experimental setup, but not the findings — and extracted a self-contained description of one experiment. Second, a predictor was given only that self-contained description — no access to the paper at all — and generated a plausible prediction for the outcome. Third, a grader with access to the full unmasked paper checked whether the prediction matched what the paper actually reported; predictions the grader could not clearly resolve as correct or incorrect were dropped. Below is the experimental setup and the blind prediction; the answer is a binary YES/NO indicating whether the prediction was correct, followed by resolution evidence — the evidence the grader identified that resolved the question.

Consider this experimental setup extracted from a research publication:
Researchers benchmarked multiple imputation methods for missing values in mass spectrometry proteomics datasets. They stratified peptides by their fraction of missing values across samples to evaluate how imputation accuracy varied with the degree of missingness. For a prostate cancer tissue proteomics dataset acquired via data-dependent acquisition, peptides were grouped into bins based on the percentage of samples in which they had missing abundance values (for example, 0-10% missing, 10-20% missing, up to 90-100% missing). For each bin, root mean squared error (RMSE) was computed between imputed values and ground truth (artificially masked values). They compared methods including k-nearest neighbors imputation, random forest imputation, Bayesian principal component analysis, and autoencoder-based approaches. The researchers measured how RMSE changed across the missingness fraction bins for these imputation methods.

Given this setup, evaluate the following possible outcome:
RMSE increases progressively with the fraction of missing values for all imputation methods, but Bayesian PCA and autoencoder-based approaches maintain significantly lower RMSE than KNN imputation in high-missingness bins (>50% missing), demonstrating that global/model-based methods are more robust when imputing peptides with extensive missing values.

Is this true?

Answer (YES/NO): NO